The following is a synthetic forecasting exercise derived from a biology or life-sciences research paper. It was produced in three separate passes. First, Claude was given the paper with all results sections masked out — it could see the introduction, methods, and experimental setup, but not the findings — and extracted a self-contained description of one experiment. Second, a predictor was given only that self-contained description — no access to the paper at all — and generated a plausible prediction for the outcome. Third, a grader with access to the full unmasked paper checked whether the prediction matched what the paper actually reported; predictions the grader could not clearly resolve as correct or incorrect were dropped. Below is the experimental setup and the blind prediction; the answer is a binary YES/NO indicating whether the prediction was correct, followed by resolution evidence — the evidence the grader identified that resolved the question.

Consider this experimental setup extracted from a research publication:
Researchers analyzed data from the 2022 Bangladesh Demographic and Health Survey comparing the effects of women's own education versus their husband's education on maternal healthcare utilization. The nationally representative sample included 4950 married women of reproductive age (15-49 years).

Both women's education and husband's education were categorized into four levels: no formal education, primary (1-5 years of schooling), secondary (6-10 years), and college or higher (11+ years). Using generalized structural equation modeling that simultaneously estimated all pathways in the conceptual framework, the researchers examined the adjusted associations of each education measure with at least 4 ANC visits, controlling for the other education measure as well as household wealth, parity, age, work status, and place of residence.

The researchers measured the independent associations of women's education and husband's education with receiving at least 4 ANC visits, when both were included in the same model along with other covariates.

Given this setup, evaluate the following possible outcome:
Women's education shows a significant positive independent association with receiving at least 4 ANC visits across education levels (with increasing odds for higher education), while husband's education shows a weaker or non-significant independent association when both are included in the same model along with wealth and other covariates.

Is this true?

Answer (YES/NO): NO